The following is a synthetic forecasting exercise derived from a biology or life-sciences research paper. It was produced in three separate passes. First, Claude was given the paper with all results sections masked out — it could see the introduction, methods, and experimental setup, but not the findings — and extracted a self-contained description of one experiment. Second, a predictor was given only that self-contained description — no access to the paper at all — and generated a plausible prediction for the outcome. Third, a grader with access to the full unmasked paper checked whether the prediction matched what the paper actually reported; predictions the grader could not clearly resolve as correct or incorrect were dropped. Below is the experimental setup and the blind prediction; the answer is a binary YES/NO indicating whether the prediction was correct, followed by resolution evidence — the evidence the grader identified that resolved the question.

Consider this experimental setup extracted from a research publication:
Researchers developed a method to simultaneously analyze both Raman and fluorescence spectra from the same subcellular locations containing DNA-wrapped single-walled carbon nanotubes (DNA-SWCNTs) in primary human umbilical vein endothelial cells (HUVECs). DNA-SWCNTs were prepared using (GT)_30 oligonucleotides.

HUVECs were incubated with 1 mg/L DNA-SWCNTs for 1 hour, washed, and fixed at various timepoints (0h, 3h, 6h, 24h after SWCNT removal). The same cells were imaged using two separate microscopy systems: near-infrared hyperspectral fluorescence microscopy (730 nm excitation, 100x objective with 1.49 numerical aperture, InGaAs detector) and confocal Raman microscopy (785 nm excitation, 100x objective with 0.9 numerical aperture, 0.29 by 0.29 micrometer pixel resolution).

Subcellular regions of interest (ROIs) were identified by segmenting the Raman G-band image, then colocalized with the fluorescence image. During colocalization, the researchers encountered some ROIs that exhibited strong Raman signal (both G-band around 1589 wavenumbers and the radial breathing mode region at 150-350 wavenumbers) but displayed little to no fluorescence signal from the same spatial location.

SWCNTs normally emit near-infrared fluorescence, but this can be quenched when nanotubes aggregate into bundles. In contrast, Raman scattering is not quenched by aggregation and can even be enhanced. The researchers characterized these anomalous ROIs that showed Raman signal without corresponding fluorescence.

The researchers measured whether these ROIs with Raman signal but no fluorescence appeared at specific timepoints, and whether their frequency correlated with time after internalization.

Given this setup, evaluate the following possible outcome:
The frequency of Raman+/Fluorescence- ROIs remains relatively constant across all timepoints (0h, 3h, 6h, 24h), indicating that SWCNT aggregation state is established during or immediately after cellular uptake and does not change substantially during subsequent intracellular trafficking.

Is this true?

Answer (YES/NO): NO